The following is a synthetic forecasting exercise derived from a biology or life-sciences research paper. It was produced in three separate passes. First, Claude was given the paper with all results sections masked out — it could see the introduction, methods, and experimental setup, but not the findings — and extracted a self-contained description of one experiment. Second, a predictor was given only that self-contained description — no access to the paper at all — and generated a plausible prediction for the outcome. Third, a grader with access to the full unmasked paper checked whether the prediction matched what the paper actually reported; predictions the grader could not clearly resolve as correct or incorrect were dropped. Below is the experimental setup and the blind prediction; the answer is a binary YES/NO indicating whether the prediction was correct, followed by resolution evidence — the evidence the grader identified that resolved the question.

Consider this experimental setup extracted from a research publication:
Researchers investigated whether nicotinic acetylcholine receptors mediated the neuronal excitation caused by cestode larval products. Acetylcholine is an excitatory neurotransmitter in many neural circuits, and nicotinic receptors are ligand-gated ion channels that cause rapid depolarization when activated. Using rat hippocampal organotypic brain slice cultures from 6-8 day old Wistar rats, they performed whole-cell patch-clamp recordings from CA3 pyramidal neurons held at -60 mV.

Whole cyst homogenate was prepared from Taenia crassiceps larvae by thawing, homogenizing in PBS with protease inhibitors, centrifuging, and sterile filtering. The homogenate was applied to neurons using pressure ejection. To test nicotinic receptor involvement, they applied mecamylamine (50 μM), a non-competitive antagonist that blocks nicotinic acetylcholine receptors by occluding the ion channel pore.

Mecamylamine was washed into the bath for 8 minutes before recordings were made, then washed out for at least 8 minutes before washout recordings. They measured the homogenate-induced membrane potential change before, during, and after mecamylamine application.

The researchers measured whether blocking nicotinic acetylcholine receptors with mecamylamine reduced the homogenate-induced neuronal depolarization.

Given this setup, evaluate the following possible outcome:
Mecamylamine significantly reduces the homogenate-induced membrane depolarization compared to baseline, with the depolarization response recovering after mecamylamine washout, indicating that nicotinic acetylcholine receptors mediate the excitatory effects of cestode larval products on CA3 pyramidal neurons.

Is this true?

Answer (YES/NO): NO